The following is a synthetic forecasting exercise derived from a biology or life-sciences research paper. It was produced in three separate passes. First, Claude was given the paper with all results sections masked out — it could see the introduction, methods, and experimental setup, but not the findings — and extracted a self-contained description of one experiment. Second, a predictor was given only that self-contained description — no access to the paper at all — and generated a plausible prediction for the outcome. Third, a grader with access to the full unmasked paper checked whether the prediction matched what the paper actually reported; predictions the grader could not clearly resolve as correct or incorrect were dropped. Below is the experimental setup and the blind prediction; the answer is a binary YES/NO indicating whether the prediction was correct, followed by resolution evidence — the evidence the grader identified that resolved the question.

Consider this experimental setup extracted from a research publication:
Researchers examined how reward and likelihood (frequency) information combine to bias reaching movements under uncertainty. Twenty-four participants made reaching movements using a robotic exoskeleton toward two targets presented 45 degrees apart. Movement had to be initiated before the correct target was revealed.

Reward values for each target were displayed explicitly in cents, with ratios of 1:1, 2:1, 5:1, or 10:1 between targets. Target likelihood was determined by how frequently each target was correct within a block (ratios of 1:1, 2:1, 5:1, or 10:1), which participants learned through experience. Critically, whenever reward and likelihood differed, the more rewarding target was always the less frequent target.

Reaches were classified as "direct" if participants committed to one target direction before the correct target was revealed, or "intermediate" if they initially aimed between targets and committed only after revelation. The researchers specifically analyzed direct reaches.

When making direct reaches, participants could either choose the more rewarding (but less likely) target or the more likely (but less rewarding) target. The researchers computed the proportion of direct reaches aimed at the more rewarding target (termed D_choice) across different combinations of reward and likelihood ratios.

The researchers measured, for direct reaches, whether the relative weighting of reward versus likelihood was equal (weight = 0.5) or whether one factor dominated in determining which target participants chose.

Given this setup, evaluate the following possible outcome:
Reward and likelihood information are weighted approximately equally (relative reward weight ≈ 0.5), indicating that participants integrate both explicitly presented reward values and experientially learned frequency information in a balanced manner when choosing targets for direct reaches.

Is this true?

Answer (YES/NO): NO